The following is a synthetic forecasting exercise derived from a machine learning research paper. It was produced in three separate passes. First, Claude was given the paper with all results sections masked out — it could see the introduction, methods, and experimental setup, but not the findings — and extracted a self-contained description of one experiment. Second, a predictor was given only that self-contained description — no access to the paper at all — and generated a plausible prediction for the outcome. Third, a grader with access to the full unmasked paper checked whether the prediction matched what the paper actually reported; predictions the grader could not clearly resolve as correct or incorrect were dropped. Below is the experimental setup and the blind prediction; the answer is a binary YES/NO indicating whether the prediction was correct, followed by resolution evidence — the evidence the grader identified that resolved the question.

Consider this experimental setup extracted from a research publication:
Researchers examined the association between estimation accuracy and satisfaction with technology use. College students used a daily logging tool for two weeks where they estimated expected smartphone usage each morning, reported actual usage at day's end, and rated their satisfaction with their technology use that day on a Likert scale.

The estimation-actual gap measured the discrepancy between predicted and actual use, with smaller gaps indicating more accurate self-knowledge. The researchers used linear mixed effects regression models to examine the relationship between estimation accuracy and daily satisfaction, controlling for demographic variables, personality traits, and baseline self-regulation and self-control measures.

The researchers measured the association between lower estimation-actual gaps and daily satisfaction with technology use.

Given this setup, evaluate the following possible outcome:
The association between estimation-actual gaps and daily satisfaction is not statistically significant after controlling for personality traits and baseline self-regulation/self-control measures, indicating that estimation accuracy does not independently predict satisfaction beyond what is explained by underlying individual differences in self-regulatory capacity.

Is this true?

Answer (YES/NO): NO